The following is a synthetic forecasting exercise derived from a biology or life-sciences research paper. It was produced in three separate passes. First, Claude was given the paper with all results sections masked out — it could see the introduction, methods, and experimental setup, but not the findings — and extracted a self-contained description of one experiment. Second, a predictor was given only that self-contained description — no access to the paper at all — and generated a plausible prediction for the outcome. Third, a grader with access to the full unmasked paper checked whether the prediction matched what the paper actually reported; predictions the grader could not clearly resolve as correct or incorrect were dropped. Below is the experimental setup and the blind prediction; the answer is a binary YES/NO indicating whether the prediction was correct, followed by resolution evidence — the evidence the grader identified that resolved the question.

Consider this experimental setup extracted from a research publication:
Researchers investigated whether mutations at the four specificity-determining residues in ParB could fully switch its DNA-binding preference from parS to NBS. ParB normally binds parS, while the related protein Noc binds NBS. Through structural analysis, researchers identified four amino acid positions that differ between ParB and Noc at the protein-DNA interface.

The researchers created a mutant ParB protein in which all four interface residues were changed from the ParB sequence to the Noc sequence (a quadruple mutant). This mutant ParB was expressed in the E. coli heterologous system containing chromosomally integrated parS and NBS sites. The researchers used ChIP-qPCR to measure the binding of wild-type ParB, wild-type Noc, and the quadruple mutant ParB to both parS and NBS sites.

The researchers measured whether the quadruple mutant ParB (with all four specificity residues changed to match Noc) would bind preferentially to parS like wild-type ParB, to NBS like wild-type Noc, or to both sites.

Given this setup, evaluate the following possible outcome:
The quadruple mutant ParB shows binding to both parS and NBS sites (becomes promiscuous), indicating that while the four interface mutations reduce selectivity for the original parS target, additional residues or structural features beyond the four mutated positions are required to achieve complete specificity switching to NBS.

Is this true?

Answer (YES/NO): NO